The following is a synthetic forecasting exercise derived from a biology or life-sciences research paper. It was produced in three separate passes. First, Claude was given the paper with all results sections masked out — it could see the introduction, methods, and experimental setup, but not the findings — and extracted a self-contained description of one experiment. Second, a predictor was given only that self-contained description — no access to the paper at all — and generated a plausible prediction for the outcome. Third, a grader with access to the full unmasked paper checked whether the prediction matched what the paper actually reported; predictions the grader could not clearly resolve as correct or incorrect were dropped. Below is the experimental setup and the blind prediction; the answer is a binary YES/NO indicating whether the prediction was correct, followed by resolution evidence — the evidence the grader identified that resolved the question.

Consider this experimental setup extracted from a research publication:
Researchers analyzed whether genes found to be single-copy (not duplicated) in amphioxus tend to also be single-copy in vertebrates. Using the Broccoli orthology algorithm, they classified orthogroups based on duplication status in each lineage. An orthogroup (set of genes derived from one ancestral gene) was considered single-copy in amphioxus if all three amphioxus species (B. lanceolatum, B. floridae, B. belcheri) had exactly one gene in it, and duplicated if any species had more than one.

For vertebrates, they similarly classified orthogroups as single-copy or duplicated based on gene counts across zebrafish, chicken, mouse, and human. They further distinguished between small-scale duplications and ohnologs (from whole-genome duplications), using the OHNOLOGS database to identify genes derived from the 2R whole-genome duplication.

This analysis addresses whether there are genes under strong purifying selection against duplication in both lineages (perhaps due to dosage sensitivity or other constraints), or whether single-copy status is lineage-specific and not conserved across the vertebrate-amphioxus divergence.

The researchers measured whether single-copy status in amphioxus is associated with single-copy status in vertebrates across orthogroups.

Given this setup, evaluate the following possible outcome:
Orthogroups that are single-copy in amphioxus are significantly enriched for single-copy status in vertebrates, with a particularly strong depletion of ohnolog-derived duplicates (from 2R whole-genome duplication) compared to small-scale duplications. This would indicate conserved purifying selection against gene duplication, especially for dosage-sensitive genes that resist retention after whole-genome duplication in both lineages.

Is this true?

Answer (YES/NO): NO